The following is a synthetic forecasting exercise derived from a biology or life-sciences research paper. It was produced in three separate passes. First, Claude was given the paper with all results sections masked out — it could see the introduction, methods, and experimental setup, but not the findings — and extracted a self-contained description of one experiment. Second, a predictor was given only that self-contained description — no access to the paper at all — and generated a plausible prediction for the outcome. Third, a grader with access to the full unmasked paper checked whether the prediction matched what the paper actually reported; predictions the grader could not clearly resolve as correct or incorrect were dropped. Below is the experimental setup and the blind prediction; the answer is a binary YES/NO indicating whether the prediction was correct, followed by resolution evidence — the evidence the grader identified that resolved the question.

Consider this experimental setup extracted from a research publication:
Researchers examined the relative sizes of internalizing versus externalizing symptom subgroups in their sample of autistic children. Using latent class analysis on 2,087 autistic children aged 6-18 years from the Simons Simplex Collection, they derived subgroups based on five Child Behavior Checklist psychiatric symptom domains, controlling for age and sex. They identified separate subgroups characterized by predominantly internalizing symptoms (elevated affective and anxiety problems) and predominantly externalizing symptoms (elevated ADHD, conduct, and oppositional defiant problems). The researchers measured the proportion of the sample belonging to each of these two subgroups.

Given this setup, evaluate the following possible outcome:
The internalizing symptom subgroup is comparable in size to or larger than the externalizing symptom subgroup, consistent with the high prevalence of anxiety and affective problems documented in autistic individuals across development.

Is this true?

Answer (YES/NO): YES